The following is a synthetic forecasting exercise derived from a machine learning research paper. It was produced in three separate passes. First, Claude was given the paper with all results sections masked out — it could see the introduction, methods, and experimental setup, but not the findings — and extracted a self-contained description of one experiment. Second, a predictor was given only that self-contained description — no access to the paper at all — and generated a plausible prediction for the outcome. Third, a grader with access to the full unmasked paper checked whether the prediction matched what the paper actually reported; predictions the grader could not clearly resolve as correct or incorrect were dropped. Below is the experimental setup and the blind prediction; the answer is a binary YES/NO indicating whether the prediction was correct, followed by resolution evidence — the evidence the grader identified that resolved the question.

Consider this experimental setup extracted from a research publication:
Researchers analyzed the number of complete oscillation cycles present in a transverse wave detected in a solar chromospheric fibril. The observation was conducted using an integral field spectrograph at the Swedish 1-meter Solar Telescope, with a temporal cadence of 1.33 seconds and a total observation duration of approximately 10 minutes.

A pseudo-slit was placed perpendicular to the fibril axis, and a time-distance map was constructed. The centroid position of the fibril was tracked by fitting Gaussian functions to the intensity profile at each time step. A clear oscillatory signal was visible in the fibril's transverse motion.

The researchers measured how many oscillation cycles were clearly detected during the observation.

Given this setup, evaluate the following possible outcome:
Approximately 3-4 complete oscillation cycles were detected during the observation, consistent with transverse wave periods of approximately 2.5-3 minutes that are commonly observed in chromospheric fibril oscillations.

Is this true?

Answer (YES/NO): NO